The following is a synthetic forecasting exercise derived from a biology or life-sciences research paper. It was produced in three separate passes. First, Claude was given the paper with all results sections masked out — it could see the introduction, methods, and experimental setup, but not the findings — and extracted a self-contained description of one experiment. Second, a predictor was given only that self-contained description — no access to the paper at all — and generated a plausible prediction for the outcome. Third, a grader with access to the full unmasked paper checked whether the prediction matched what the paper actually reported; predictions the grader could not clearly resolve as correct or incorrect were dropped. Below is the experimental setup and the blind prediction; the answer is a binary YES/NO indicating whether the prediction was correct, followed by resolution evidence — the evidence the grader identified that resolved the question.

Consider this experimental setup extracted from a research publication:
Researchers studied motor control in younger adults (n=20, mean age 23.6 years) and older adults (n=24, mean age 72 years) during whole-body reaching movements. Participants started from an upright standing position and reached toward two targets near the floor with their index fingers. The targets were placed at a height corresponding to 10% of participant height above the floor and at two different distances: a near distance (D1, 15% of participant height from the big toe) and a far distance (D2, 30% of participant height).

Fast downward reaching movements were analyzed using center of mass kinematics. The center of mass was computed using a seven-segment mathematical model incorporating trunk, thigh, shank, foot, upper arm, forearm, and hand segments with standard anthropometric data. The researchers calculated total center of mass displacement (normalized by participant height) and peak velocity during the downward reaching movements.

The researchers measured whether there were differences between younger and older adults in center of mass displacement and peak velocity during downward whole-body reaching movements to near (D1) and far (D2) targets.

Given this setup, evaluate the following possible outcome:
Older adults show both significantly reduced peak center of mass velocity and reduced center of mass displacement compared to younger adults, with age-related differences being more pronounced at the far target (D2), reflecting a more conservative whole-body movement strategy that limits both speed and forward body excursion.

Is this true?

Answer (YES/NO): NO